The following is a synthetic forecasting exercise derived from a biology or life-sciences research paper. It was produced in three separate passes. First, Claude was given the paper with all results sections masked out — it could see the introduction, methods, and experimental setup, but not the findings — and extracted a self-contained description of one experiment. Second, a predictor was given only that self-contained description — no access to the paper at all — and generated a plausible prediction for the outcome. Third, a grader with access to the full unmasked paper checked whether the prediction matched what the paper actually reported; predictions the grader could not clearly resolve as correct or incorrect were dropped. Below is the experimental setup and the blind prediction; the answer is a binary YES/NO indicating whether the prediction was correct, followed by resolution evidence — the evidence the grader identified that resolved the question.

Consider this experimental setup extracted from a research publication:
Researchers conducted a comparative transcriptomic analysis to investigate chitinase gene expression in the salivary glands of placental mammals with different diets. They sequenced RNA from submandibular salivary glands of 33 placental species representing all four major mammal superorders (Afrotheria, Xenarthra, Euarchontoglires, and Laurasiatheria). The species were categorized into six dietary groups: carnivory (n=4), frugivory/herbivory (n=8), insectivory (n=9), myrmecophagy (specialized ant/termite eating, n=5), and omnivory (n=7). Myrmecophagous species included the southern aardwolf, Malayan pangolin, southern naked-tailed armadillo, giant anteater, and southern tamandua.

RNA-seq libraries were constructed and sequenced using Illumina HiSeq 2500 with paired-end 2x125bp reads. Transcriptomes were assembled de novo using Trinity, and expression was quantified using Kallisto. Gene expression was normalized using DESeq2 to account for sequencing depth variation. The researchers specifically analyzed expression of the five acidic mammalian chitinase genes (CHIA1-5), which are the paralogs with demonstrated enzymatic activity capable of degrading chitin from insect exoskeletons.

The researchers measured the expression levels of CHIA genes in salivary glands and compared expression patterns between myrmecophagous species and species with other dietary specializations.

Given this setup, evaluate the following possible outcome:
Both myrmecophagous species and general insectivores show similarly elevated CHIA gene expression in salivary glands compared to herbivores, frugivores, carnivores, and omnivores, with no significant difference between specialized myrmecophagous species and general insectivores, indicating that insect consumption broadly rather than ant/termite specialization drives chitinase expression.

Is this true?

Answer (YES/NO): NO